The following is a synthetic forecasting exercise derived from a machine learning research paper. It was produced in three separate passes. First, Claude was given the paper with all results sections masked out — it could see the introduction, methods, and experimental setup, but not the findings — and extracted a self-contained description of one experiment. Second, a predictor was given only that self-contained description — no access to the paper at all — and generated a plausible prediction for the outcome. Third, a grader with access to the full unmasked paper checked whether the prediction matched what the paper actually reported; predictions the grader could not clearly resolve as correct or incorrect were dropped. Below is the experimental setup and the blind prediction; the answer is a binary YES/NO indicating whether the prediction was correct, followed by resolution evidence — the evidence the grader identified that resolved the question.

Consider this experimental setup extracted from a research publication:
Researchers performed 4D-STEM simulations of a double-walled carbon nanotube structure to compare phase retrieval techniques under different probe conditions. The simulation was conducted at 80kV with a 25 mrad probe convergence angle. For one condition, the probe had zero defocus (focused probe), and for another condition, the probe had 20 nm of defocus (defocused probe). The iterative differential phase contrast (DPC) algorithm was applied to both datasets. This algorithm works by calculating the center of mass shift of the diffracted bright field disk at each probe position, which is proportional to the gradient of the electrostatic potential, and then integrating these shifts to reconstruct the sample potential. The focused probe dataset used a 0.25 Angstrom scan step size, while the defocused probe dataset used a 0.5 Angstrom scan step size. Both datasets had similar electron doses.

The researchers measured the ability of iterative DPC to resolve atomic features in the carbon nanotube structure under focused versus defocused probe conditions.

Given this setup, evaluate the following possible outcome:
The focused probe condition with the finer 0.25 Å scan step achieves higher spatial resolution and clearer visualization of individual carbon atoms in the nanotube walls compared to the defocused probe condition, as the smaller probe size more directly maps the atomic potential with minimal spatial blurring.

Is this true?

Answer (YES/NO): YES